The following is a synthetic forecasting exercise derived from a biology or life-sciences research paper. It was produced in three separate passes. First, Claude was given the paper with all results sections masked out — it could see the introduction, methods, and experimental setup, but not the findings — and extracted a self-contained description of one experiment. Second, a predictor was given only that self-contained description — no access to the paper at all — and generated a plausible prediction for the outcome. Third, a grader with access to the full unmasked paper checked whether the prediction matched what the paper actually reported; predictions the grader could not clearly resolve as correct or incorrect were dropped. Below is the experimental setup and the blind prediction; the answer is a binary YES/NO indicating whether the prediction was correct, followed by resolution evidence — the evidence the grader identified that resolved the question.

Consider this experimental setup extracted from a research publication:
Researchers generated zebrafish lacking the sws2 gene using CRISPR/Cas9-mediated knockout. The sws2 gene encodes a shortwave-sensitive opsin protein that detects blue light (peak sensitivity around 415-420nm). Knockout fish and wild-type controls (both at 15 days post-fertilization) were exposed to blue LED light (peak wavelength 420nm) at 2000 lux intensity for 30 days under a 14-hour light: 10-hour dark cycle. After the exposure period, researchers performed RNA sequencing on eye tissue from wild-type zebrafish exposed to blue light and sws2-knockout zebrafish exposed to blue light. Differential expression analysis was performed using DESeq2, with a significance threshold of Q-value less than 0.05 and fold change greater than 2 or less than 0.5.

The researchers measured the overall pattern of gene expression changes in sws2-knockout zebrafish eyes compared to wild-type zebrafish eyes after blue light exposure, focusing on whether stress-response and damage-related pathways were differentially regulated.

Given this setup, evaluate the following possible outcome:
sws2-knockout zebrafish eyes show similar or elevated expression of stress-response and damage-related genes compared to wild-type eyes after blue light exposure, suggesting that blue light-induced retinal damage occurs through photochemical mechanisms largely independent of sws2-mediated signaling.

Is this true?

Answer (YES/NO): NO